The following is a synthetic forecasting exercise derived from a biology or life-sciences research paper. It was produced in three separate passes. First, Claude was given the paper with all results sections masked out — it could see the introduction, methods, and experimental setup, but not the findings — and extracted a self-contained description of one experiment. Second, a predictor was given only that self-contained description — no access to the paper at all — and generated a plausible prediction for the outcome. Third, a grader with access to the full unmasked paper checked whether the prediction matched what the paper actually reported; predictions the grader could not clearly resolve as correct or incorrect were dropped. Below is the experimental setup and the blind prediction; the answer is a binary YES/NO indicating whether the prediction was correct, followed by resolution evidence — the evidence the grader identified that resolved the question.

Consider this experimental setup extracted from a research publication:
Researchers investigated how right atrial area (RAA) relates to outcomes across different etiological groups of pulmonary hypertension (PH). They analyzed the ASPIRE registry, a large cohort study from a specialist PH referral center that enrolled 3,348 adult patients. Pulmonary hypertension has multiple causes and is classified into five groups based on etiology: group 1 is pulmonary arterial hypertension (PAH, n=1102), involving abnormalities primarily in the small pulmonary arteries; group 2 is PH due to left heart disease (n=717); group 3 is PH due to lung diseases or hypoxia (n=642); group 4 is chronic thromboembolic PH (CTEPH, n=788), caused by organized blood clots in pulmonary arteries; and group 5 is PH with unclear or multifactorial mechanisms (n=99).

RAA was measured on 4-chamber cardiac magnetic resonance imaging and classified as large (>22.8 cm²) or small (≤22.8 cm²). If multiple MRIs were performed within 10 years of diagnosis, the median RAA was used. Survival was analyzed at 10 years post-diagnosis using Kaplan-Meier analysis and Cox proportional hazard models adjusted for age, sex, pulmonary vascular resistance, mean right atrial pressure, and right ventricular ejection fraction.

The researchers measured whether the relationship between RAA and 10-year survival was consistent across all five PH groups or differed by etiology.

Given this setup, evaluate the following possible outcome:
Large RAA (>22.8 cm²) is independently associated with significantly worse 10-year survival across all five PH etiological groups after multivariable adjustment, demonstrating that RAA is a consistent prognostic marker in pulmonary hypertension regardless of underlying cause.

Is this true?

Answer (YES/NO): YES